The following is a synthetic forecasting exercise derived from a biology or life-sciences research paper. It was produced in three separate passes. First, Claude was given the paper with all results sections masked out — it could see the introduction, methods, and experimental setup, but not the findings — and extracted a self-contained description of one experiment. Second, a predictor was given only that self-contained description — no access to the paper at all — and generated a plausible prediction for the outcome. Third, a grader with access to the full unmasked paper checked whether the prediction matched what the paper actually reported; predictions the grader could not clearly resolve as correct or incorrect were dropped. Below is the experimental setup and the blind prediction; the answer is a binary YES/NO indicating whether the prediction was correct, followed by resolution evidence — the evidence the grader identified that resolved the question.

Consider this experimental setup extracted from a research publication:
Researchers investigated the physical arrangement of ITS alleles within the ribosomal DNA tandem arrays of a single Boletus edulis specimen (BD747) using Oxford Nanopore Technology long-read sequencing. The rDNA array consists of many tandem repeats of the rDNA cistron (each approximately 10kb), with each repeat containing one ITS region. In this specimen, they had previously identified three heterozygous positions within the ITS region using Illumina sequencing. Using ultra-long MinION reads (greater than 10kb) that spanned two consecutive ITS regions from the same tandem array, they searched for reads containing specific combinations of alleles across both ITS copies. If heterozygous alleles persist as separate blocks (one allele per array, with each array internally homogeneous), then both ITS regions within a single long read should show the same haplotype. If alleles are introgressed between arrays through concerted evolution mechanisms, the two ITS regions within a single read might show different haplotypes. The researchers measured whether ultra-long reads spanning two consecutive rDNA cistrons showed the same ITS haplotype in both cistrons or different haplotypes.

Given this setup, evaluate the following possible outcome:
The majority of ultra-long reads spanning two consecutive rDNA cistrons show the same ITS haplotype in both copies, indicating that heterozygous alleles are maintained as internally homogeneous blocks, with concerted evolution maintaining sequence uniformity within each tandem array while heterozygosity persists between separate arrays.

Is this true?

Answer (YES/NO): NO